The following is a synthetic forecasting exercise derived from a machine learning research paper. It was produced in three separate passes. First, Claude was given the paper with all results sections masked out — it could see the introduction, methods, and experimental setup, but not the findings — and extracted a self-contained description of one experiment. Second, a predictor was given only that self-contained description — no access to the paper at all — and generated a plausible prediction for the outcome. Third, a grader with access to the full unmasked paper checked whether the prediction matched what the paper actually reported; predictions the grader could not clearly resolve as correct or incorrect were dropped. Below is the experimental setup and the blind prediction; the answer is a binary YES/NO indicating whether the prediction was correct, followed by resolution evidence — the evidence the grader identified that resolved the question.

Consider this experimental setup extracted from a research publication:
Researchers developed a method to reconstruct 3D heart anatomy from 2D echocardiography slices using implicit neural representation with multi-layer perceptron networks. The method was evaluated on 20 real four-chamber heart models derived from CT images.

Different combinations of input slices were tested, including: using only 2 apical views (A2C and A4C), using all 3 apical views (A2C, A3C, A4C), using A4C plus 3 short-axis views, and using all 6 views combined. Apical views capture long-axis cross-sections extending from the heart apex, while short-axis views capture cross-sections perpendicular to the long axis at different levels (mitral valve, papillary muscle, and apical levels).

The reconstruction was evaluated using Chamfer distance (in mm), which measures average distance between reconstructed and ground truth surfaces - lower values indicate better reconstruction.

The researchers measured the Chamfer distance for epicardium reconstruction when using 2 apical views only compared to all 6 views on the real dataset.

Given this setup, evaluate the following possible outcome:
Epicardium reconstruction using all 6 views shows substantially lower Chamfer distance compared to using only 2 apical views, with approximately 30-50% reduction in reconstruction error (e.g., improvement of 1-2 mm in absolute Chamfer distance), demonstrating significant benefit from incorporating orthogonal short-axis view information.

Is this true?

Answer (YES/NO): YES